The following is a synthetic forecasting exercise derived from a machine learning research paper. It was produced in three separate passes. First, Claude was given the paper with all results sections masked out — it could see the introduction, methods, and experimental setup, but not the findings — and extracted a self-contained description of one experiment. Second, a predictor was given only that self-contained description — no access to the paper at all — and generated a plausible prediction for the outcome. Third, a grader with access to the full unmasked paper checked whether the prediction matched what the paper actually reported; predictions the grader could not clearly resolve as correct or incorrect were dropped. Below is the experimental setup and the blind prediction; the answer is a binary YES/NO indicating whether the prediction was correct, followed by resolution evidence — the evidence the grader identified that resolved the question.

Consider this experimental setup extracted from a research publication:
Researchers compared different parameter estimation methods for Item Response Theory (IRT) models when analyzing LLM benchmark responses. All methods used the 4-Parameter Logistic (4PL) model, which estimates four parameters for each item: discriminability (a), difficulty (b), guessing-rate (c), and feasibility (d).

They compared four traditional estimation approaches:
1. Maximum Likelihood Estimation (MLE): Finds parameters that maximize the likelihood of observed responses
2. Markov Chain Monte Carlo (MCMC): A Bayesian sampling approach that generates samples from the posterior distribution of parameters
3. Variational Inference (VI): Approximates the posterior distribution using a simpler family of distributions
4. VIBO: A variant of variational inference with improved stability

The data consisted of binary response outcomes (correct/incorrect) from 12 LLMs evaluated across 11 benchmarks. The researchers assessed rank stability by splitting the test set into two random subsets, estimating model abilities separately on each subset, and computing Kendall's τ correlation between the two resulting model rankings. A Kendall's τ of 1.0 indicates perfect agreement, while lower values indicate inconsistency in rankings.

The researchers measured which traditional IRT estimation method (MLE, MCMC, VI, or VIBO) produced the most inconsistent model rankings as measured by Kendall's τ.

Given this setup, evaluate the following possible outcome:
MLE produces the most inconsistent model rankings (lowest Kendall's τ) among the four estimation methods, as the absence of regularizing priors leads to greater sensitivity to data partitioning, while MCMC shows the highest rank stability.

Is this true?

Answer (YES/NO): NO